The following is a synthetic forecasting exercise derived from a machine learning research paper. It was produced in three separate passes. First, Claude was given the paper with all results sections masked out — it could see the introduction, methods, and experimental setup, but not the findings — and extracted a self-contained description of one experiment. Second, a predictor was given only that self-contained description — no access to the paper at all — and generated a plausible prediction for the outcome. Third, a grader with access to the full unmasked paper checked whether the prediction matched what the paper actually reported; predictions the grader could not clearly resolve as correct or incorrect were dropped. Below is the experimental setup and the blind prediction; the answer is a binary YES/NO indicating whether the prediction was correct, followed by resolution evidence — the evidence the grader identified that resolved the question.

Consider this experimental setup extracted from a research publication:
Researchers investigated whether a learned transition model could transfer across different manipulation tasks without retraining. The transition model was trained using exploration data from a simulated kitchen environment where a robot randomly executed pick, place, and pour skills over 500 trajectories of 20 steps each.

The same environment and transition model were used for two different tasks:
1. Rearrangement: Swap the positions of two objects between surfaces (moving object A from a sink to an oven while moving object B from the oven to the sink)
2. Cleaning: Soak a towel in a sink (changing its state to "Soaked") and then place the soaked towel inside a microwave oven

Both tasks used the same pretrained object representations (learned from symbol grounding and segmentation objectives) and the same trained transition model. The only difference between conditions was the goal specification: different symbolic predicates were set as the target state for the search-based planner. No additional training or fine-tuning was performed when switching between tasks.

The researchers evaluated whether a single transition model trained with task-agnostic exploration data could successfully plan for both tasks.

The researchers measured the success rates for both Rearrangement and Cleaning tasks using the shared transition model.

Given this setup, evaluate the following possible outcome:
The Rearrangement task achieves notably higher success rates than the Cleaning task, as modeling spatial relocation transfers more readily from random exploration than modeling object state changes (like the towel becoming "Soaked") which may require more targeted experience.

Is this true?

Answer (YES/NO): YES